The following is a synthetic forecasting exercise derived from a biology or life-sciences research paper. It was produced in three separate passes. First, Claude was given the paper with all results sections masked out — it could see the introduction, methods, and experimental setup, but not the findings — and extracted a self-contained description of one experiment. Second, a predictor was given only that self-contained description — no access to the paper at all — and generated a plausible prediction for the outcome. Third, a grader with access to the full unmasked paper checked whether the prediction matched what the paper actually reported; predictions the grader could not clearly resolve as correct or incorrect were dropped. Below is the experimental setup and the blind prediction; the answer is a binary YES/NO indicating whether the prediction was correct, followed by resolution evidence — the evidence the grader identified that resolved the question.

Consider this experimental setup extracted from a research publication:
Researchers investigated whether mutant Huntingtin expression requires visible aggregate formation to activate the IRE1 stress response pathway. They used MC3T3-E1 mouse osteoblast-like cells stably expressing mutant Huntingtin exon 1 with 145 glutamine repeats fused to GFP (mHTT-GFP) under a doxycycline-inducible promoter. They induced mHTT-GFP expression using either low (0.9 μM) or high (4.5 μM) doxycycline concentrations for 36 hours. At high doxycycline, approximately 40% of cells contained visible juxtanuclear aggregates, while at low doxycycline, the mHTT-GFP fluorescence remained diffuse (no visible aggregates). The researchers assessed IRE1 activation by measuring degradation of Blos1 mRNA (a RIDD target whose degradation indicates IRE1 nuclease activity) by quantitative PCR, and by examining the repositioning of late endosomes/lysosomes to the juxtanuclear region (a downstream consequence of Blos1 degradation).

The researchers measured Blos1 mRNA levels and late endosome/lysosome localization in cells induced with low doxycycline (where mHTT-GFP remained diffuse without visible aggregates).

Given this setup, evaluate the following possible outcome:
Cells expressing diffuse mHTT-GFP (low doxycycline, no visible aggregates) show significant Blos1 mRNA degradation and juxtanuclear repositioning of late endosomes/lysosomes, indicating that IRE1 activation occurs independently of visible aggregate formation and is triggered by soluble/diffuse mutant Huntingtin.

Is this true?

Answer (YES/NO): YES